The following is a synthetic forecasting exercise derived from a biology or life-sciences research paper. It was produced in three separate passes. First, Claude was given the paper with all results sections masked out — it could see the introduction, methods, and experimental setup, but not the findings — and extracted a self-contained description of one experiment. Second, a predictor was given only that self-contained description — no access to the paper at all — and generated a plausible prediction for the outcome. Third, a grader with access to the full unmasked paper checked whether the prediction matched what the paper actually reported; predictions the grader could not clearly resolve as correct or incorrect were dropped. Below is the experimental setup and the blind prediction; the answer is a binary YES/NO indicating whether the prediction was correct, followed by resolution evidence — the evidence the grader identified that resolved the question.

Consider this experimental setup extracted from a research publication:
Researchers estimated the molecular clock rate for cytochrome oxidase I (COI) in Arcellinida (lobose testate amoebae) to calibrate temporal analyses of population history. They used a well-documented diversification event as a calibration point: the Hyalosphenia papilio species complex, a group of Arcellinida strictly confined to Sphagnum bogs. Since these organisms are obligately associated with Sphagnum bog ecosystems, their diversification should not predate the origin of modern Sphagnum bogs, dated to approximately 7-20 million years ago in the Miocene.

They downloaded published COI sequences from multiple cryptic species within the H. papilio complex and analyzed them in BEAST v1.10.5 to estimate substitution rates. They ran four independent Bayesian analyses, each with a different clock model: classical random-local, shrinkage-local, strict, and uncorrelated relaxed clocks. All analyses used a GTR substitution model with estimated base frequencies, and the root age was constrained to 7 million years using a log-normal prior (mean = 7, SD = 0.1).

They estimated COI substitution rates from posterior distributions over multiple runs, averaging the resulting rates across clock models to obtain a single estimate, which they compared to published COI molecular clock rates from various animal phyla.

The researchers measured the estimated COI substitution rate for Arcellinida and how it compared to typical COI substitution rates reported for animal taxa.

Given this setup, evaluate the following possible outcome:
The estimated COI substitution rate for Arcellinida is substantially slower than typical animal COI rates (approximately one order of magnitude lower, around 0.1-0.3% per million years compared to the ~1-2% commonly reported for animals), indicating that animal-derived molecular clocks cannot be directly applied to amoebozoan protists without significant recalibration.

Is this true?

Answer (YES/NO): NO